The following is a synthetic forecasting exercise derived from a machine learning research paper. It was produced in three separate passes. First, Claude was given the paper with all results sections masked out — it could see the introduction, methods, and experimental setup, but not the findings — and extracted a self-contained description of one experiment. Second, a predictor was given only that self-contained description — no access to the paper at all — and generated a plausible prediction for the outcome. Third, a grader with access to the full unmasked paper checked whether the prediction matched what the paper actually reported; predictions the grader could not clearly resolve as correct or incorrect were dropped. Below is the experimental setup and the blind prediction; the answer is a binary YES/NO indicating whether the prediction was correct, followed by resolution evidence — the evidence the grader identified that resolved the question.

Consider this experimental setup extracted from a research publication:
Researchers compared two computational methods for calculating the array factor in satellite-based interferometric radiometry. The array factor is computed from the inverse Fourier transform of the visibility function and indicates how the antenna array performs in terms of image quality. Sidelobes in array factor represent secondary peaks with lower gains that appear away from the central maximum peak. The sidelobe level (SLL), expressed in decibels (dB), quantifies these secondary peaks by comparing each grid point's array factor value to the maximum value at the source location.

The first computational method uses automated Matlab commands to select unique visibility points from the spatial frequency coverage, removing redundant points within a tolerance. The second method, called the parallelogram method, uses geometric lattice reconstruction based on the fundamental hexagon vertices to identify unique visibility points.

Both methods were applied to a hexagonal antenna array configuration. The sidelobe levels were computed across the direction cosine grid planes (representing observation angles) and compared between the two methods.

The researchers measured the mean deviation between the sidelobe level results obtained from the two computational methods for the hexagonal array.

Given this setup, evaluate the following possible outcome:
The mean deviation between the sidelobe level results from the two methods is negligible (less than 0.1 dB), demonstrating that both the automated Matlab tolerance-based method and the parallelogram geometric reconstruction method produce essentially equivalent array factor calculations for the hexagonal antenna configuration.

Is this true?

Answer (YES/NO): NO